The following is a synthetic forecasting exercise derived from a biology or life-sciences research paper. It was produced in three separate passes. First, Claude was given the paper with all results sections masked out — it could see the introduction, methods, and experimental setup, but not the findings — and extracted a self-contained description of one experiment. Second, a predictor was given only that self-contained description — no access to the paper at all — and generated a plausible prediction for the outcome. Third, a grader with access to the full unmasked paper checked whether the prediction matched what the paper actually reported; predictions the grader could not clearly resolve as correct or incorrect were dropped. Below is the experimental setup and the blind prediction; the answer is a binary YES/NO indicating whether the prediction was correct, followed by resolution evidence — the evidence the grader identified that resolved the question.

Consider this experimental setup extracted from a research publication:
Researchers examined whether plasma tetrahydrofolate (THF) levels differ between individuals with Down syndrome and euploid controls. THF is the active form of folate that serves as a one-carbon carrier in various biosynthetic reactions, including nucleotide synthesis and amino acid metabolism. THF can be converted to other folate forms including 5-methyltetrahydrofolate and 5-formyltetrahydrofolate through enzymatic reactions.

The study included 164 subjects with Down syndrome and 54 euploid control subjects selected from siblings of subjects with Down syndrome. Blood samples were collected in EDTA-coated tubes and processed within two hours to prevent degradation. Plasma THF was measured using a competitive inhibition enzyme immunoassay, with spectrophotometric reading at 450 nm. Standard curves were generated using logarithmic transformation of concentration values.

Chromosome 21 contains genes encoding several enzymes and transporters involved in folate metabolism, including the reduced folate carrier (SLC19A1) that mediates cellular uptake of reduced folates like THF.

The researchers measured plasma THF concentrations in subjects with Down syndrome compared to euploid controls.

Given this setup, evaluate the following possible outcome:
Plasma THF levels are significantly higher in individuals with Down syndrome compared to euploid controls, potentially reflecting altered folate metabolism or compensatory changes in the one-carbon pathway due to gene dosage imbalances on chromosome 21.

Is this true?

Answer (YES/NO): NO